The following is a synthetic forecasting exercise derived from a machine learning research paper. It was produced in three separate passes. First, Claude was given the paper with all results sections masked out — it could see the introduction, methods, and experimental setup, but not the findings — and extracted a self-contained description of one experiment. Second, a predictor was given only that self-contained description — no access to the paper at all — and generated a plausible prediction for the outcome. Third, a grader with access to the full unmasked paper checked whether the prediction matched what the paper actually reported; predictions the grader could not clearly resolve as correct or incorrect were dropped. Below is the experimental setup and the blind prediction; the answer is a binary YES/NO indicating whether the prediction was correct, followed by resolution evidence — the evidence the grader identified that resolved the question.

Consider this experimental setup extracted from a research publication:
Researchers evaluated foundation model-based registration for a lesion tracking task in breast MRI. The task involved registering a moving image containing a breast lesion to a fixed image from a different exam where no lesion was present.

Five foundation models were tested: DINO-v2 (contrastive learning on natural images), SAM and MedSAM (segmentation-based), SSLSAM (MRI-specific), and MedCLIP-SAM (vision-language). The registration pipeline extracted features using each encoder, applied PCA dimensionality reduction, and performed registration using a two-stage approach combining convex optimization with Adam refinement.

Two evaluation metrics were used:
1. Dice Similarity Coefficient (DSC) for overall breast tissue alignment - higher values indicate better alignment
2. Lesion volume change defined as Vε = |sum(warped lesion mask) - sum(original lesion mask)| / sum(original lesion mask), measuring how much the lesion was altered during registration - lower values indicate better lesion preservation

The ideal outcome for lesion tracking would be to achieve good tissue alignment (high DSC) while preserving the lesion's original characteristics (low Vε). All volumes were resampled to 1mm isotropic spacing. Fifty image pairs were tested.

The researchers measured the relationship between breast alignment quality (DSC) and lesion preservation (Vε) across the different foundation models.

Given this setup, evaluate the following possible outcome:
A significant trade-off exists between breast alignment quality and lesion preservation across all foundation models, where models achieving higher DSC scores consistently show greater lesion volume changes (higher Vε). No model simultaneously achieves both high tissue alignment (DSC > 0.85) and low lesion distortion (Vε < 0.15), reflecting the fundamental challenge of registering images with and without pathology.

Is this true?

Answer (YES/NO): NO